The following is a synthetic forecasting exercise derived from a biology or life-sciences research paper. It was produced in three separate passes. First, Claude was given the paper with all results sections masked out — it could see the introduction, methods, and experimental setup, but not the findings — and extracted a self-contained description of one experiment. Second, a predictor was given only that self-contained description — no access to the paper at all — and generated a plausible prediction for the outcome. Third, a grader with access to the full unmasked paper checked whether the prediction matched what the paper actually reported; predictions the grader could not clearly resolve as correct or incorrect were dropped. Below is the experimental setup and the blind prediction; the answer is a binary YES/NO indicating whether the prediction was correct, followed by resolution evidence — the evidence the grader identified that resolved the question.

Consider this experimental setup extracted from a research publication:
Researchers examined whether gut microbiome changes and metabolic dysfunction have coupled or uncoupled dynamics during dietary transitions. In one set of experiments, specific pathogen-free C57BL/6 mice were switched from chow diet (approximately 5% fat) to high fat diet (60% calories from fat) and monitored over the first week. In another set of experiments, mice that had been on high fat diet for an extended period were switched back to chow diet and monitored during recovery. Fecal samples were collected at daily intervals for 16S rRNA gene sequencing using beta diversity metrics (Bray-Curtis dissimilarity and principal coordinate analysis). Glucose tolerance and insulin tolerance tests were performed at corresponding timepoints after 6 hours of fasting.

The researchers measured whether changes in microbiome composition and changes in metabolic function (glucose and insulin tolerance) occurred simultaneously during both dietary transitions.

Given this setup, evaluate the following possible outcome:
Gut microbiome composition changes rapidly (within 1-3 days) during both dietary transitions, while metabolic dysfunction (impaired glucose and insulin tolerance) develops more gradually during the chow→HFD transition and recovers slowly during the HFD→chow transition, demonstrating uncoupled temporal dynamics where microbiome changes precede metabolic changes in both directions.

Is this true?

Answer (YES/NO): YES